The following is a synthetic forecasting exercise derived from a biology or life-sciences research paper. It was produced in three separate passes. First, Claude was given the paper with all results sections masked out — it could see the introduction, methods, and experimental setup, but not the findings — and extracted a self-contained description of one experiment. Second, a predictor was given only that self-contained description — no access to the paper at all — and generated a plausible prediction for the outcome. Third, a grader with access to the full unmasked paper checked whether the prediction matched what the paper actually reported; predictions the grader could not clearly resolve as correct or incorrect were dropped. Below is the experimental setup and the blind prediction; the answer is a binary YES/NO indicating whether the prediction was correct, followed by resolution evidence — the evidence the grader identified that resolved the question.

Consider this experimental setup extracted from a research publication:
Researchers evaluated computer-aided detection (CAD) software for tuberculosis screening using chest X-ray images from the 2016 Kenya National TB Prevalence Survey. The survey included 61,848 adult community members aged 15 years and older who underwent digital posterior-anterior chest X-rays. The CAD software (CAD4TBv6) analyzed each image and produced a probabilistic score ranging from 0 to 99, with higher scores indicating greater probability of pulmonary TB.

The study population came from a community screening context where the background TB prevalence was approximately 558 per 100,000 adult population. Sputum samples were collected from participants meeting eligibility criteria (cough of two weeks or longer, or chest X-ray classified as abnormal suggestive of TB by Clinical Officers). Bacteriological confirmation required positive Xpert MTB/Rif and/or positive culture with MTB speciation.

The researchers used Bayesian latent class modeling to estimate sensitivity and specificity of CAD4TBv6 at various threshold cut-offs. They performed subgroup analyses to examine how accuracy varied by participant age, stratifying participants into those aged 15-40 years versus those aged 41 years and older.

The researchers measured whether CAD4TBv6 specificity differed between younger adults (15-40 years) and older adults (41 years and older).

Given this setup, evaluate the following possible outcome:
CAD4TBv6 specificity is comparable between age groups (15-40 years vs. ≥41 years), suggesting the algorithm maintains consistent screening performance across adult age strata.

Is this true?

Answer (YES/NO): NO